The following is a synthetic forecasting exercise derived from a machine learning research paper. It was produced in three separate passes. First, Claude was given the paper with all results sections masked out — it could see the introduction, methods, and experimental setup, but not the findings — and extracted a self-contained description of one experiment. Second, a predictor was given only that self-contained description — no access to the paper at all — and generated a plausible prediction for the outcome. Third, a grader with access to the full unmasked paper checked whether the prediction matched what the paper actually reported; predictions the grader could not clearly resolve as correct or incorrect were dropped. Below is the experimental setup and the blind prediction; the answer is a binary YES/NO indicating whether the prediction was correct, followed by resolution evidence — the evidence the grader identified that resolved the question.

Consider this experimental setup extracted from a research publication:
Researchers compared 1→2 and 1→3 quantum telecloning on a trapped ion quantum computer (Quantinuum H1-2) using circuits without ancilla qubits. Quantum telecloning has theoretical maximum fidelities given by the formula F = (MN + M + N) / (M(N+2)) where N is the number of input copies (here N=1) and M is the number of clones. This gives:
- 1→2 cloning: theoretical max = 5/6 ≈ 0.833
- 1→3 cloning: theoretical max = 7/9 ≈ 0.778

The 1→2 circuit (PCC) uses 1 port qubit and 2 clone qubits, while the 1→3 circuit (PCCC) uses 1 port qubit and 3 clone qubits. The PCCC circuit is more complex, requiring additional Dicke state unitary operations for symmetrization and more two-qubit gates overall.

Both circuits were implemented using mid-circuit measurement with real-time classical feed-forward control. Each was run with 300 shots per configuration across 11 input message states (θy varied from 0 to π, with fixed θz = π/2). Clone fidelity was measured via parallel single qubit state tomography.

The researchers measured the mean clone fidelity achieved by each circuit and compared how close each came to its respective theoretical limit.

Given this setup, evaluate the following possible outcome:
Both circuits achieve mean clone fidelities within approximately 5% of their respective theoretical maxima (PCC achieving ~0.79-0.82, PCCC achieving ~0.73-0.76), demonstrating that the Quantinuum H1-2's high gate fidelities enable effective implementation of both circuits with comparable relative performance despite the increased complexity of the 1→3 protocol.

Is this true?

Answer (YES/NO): NO